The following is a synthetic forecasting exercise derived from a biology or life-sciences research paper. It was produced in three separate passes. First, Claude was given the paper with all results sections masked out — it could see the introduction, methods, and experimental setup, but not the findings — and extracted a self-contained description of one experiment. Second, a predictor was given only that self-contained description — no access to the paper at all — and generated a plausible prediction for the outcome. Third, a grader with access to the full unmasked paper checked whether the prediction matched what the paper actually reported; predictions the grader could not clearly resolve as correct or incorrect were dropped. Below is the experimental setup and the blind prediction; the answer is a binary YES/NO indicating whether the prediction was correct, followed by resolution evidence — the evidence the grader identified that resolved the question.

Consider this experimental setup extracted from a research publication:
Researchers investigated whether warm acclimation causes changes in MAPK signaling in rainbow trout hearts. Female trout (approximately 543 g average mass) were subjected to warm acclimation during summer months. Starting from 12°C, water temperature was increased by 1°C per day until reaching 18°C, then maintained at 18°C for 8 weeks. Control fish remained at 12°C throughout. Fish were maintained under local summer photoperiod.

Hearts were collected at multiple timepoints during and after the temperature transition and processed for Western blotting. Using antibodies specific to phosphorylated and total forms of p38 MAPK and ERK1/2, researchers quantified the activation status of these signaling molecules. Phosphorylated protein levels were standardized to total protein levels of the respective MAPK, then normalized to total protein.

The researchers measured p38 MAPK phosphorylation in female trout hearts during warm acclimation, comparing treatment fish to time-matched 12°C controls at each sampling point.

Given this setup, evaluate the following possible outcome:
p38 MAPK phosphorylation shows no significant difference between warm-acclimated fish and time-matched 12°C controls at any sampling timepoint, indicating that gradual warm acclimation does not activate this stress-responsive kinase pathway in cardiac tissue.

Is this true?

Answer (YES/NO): YES